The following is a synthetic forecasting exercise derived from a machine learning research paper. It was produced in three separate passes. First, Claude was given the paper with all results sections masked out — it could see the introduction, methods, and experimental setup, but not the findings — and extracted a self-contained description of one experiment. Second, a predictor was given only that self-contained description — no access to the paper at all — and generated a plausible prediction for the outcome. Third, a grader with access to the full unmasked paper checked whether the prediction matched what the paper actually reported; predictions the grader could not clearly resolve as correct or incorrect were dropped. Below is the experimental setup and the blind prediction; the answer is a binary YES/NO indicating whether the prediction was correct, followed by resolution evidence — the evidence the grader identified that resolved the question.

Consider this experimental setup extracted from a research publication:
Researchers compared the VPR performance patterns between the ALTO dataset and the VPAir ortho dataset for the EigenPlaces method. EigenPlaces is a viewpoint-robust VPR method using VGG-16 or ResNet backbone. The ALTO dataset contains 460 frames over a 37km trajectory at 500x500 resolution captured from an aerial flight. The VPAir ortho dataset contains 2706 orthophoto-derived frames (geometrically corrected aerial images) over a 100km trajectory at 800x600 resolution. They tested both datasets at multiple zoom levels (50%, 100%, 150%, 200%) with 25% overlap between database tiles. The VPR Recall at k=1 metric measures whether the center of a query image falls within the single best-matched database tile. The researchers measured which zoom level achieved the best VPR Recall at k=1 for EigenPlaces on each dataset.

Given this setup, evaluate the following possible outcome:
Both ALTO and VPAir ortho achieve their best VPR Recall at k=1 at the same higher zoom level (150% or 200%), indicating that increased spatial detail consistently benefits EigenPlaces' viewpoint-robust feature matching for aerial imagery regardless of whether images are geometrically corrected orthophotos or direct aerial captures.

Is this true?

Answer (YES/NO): NO